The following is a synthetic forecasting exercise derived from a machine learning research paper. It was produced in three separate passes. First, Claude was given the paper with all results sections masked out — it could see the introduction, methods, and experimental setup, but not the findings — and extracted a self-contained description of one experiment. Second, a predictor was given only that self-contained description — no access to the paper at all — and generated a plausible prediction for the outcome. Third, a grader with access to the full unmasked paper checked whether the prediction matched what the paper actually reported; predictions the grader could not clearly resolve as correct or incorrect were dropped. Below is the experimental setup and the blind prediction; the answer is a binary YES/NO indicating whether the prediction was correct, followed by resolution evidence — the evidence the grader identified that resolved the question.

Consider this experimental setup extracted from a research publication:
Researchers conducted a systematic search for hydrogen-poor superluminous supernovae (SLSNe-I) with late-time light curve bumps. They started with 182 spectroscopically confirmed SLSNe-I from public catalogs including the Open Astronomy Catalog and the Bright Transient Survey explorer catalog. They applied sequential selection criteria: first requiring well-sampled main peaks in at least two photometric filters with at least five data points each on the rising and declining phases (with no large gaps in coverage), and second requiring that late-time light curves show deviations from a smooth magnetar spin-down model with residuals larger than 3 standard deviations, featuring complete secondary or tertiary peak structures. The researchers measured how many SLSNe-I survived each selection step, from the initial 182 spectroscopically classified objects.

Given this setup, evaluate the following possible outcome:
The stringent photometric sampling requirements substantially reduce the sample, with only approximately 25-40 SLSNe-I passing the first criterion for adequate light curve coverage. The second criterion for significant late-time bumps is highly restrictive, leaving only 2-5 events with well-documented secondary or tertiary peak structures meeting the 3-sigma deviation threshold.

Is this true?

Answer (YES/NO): NO